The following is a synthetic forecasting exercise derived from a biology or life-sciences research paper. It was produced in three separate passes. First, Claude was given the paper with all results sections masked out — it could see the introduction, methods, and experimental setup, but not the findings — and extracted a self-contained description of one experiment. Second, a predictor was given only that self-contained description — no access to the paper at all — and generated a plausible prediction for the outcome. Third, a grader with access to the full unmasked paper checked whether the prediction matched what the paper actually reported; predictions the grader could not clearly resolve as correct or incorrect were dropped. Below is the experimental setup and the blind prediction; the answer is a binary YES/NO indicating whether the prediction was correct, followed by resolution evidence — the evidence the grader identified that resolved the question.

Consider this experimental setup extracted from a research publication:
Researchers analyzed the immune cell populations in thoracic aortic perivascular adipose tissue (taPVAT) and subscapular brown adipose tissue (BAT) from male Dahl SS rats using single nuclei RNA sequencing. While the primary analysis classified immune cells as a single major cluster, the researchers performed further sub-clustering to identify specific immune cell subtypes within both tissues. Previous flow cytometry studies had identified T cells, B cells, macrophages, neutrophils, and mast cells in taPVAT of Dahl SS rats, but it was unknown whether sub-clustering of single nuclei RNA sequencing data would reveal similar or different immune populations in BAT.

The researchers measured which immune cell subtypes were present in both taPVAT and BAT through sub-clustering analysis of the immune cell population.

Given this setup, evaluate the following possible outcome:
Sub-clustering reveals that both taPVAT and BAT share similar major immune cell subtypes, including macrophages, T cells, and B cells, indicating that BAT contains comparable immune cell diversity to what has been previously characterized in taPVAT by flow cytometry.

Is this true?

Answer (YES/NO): NO